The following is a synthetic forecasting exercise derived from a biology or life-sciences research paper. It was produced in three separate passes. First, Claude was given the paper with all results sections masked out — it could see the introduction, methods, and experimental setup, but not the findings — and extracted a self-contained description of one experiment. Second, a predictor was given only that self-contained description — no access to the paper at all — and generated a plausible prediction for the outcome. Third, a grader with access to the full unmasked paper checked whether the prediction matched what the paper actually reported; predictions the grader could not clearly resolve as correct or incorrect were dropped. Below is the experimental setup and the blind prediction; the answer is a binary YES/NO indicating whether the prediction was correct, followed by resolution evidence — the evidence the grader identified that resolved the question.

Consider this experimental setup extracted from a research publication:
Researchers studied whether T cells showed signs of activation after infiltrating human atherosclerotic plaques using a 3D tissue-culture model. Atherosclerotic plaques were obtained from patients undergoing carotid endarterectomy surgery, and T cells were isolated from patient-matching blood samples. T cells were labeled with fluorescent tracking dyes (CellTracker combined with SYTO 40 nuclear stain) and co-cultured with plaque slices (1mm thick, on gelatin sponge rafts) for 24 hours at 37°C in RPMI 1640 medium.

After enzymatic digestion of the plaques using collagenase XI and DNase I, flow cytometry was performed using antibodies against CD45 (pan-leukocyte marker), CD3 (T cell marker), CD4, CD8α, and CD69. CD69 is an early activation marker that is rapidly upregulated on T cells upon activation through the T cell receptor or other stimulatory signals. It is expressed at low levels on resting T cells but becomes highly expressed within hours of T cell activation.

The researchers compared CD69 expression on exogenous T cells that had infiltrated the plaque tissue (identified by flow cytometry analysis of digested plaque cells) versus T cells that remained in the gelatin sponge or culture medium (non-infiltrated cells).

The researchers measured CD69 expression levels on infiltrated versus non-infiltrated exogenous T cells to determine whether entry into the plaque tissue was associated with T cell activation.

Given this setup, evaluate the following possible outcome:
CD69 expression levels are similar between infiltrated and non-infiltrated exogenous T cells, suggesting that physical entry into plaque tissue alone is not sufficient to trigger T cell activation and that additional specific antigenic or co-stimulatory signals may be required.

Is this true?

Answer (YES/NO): NO